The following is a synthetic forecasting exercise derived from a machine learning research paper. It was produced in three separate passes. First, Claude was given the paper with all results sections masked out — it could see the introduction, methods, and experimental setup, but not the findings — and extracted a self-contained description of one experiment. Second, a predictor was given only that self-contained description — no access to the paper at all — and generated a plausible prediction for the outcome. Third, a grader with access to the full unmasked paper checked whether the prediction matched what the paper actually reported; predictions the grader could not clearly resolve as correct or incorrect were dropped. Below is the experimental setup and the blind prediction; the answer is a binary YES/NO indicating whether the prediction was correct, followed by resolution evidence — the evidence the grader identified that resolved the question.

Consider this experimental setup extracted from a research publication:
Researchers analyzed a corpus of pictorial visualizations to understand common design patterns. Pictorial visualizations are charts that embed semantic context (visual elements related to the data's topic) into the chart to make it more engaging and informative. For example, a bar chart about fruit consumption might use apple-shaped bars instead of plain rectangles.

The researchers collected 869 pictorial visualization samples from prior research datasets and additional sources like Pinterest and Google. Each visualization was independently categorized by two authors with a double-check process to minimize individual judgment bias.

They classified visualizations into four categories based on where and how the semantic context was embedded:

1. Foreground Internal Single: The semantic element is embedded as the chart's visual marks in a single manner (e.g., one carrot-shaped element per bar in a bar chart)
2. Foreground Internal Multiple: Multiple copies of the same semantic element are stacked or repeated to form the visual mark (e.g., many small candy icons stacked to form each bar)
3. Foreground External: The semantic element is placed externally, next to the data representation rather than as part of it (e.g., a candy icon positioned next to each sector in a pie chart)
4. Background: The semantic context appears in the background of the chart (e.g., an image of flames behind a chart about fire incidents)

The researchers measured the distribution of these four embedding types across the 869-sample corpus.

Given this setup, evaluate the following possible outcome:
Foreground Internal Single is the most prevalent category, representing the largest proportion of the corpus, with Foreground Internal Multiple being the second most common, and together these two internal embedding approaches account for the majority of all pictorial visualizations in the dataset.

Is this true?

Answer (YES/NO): YES